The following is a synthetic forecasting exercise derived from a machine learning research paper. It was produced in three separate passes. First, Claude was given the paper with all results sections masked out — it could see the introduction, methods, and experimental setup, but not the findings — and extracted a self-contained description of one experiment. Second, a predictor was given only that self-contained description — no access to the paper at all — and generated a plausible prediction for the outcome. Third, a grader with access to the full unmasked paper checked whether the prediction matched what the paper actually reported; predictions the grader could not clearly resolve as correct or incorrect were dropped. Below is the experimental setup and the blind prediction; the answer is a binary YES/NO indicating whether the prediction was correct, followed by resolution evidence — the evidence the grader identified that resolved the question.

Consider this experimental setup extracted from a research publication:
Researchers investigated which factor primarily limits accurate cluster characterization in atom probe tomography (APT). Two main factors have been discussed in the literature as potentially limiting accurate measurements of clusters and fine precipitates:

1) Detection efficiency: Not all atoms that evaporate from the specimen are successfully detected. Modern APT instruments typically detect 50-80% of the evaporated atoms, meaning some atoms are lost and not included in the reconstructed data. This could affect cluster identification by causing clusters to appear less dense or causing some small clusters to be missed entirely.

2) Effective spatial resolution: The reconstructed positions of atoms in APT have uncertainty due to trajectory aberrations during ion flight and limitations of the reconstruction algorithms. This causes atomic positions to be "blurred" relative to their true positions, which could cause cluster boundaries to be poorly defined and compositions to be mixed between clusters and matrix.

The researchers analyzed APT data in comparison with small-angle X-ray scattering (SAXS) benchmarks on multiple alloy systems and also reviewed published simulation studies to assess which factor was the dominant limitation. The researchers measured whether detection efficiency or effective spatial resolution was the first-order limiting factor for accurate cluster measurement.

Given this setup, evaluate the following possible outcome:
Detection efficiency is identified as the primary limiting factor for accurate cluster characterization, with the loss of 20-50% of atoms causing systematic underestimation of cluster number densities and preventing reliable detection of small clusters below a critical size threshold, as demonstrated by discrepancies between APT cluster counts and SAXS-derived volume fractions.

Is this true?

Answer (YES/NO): NO